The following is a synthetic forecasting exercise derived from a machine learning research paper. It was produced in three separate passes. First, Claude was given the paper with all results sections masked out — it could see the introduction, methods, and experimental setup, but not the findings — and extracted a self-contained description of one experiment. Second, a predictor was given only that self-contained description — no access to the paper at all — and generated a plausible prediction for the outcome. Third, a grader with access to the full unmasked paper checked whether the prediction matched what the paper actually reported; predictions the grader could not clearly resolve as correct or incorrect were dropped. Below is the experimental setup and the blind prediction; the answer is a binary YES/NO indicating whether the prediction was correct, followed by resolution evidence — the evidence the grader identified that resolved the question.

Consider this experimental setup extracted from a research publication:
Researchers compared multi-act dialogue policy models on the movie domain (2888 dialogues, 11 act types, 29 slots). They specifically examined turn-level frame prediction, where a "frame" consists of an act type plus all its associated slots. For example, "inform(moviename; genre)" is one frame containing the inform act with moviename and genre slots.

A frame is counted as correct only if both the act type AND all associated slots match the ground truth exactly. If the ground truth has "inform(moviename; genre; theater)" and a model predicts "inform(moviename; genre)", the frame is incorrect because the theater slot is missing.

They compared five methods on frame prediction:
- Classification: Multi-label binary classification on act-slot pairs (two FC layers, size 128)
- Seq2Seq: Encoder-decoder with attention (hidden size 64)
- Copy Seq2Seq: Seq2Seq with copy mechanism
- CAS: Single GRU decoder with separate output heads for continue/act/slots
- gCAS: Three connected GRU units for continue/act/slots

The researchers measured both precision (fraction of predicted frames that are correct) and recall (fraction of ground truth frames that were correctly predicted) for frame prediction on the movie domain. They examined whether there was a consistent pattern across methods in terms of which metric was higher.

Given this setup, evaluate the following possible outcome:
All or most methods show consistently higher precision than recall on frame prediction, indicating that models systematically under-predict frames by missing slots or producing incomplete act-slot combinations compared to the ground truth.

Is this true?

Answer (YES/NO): YES